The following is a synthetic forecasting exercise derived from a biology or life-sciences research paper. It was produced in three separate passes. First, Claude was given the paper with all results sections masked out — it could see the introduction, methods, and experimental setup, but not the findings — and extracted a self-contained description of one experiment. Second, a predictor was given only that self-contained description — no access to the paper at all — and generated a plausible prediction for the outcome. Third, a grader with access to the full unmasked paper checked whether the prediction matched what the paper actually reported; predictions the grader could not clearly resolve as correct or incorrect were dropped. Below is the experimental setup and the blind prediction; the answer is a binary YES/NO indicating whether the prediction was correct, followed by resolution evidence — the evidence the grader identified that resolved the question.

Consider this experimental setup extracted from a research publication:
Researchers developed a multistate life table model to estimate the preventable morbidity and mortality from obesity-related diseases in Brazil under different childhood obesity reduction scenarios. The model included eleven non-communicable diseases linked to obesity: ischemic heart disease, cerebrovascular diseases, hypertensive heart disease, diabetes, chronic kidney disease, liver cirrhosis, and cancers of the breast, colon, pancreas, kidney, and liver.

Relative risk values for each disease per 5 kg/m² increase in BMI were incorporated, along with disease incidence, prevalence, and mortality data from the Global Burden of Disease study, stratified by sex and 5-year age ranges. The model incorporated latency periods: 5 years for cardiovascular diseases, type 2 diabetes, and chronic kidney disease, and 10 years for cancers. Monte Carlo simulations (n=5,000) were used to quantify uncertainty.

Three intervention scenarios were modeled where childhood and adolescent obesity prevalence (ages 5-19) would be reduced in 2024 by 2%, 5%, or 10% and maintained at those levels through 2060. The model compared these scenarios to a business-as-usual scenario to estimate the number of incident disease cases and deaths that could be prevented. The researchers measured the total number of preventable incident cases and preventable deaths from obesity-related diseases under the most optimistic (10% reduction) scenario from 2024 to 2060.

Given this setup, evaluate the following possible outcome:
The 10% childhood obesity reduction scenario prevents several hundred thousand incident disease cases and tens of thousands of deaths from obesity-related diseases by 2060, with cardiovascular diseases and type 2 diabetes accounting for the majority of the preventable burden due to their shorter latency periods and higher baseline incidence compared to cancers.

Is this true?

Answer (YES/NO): NO